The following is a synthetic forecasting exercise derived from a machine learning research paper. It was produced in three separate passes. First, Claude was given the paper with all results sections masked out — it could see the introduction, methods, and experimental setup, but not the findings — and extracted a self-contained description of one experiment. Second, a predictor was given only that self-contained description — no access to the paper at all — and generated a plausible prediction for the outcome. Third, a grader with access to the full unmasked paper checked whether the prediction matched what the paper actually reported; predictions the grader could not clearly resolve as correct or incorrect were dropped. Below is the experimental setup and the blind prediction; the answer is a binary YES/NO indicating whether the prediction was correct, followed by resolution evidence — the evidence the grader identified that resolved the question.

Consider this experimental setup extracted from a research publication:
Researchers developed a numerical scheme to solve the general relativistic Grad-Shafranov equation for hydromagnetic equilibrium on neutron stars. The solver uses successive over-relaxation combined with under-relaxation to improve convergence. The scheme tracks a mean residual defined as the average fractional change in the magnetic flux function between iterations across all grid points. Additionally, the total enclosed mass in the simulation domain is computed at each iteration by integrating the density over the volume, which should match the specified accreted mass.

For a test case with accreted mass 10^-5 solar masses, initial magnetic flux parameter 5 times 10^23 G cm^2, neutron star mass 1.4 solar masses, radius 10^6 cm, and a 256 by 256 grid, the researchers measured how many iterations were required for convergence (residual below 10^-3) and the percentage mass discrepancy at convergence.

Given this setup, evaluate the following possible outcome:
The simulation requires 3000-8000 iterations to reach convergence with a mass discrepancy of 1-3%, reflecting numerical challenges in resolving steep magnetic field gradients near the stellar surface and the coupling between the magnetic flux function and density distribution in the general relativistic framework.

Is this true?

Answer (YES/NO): NO